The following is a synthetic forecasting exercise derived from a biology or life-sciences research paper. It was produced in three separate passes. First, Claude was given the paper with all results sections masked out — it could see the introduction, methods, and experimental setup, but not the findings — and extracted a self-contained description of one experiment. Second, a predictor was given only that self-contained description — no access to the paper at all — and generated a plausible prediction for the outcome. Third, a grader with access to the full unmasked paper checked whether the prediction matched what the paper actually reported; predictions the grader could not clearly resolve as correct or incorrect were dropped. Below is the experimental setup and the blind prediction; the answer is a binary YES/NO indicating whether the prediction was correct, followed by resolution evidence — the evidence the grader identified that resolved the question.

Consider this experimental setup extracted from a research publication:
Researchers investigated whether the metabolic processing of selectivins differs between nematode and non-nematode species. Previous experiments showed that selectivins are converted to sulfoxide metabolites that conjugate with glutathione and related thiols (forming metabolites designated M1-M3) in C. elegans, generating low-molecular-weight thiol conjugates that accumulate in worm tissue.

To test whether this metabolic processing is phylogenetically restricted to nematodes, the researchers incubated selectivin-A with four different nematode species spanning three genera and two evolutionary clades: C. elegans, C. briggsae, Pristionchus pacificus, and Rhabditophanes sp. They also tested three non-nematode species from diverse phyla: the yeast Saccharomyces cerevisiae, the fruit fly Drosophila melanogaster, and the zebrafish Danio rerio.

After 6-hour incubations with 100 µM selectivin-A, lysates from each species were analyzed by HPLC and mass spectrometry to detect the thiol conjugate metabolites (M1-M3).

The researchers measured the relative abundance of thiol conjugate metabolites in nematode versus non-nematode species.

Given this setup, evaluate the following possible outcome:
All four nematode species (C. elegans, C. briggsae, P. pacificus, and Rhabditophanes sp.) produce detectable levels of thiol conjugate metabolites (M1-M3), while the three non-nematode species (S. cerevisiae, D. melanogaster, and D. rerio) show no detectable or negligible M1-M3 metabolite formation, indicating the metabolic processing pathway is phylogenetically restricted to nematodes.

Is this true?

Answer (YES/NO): YES